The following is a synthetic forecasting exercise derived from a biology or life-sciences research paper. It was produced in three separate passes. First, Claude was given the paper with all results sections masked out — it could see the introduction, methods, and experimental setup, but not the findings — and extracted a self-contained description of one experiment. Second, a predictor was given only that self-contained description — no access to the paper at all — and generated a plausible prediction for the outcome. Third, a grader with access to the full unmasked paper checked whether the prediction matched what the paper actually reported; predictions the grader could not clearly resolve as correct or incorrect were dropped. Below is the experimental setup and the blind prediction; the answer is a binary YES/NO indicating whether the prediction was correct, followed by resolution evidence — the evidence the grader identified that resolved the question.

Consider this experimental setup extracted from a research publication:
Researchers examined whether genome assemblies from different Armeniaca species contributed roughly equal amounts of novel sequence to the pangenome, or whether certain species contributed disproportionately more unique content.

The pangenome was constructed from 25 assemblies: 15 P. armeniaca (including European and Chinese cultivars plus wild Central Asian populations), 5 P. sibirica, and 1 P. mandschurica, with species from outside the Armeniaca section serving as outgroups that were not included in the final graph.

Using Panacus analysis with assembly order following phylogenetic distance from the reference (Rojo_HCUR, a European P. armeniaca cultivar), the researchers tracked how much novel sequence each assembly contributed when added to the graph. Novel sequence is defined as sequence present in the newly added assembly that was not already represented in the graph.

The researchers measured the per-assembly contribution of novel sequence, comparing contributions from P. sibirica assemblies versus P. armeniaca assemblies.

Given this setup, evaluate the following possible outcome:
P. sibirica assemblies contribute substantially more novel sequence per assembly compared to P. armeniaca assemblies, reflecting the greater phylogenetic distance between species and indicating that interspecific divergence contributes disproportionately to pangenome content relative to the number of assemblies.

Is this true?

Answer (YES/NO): NO